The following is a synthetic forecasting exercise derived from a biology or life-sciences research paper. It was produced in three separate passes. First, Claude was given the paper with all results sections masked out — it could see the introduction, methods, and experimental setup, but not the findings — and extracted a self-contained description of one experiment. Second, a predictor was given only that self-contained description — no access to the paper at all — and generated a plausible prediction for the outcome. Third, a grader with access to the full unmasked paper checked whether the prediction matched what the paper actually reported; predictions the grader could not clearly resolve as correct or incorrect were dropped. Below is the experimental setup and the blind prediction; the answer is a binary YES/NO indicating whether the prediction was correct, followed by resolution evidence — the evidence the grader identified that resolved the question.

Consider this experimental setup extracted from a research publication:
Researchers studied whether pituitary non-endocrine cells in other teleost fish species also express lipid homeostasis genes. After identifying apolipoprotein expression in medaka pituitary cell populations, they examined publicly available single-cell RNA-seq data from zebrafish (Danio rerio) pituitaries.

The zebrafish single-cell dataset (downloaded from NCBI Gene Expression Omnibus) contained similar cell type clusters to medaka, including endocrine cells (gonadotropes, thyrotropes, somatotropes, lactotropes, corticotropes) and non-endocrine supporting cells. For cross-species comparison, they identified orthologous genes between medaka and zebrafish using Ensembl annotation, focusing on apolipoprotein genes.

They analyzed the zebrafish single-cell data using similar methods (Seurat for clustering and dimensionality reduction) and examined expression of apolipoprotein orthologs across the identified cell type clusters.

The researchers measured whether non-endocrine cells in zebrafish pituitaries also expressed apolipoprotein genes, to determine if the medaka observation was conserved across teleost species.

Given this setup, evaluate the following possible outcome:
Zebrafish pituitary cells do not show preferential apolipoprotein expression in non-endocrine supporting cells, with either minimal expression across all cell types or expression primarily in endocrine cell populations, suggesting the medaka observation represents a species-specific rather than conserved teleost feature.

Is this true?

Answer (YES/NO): NO